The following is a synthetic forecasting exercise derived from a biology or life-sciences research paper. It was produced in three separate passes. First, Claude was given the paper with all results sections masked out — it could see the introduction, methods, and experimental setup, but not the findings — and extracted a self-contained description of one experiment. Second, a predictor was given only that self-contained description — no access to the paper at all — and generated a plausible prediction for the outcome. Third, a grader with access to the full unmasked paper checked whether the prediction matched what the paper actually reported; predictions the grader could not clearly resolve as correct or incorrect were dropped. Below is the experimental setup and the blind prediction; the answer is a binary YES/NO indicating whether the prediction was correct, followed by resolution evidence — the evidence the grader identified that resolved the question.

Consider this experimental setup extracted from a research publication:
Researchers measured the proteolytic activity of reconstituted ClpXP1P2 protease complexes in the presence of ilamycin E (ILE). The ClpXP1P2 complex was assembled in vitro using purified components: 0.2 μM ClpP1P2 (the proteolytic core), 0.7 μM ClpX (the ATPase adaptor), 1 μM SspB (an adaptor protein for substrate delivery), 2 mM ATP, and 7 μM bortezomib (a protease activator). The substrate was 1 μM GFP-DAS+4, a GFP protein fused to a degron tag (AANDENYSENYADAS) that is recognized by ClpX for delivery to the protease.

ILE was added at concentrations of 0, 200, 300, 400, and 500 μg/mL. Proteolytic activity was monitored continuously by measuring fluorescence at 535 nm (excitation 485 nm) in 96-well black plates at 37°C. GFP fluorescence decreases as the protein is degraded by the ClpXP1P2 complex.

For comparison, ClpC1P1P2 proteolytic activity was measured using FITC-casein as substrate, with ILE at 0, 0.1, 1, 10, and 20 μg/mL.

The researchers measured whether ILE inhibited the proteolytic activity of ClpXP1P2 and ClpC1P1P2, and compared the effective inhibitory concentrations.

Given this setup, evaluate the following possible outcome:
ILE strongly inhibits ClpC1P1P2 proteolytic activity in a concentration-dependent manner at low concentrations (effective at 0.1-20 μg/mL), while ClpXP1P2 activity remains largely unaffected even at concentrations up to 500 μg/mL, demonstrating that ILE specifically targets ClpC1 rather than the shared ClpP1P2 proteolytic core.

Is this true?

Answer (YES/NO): NO